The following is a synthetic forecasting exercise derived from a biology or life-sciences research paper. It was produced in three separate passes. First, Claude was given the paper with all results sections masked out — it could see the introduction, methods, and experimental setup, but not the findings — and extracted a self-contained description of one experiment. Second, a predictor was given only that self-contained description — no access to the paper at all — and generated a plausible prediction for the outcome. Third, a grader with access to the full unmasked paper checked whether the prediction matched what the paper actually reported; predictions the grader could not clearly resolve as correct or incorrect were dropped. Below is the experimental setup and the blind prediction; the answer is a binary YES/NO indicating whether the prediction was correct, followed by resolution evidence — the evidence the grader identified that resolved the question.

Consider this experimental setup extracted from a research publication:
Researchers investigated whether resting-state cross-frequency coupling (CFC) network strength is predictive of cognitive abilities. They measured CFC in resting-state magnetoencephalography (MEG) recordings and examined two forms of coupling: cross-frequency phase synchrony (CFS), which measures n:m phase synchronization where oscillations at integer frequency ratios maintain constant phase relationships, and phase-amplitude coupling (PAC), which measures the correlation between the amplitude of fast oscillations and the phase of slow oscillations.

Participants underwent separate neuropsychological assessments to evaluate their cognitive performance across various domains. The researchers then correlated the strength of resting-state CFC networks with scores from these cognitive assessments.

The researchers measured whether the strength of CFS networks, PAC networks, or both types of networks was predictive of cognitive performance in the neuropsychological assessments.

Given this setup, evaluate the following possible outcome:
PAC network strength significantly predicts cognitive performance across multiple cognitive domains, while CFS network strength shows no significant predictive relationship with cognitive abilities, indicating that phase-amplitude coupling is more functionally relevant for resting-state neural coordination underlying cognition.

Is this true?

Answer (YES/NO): NO